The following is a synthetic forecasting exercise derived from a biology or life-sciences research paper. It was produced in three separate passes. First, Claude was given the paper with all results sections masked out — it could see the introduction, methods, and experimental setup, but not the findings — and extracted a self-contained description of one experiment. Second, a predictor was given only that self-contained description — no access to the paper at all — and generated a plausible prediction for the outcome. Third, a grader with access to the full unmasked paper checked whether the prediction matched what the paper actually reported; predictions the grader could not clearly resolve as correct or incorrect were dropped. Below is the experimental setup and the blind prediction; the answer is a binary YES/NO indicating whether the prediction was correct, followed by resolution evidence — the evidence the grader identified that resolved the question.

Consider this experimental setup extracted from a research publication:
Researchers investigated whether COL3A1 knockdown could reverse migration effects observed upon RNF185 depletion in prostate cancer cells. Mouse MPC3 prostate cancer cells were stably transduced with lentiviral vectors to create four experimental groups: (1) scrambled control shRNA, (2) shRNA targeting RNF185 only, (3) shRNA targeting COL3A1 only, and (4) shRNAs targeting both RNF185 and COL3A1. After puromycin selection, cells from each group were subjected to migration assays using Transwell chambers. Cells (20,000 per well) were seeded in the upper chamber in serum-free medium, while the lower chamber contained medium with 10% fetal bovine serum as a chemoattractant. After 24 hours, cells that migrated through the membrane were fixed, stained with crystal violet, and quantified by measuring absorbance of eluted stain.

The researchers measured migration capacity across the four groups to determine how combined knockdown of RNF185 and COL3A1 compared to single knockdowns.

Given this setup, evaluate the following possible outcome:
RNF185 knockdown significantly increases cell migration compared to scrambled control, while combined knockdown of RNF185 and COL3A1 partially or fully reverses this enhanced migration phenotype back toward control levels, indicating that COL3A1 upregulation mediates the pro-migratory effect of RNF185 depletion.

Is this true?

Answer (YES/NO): YES